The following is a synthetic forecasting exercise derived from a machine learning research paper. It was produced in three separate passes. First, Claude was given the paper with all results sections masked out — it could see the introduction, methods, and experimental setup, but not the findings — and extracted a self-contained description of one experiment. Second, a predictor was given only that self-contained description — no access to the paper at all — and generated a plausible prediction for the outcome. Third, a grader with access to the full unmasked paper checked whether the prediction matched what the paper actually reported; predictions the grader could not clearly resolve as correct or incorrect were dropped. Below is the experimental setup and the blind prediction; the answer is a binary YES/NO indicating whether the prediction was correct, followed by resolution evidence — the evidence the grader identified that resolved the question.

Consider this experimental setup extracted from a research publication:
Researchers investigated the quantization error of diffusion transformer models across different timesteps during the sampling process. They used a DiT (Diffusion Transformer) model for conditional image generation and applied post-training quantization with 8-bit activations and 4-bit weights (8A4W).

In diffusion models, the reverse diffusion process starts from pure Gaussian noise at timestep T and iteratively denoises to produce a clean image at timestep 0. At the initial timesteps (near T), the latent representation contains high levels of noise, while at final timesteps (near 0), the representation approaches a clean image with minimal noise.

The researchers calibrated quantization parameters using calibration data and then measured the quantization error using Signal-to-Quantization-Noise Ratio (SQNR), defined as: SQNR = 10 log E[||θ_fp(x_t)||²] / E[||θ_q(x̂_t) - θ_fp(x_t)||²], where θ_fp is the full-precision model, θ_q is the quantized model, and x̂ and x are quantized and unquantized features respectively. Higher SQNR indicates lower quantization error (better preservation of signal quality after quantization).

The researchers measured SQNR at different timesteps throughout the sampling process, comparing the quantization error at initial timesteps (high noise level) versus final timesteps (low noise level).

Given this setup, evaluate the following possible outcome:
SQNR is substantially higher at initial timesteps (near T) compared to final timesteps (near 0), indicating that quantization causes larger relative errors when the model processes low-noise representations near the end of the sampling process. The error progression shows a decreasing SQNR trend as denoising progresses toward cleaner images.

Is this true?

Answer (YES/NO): YES